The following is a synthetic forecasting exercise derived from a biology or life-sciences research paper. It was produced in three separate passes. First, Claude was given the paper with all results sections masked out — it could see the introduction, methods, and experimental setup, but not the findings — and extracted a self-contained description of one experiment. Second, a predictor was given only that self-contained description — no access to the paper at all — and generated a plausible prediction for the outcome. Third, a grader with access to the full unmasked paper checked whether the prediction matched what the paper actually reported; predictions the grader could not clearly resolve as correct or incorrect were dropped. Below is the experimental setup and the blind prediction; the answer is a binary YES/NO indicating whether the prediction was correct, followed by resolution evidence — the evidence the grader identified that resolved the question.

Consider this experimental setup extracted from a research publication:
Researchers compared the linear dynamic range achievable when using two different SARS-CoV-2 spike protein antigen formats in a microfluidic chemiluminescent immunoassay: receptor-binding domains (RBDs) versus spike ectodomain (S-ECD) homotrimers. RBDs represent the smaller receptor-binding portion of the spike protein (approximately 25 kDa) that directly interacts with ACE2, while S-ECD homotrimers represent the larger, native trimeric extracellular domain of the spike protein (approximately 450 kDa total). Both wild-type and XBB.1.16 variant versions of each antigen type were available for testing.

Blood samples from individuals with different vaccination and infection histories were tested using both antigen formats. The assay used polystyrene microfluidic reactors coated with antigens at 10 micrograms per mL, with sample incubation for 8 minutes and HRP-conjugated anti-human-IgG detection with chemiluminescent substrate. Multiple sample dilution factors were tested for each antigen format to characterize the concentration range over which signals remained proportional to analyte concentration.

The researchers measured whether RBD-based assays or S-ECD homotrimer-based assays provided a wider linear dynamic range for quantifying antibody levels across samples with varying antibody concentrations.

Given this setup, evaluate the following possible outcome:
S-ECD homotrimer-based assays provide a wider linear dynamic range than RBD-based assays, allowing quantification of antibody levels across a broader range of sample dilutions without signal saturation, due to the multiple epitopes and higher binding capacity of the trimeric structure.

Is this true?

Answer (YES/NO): YES